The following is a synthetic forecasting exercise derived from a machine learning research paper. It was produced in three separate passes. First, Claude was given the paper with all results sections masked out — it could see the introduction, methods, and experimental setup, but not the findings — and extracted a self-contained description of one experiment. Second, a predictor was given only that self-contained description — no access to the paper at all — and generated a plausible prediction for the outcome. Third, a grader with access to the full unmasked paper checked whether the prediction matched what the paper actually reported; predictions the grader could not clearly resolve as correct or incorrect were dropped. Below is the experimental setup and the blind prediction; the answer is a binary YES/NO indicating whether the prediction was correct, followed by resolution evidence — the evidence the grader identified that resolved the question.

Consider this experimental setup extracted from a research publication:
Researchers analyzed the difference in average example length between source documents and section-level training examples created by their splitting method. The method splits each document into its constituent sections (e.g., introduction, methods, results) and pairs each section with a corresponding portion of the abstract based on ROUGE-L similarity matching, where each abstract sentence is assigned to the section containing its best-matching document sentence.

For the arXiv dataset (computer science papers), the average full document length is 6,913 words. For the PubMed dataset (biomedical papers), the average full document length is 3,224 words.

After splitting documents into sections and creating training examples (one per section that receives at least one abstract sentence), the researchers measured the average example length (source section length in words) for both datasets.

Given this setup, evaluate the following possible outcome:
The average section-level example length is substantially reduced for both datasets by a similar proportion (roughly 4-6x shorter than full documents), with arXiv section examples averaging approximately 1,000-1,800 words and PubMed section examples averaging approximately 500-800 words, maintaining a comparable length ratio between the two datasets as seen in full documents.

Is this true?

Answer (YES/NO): NO